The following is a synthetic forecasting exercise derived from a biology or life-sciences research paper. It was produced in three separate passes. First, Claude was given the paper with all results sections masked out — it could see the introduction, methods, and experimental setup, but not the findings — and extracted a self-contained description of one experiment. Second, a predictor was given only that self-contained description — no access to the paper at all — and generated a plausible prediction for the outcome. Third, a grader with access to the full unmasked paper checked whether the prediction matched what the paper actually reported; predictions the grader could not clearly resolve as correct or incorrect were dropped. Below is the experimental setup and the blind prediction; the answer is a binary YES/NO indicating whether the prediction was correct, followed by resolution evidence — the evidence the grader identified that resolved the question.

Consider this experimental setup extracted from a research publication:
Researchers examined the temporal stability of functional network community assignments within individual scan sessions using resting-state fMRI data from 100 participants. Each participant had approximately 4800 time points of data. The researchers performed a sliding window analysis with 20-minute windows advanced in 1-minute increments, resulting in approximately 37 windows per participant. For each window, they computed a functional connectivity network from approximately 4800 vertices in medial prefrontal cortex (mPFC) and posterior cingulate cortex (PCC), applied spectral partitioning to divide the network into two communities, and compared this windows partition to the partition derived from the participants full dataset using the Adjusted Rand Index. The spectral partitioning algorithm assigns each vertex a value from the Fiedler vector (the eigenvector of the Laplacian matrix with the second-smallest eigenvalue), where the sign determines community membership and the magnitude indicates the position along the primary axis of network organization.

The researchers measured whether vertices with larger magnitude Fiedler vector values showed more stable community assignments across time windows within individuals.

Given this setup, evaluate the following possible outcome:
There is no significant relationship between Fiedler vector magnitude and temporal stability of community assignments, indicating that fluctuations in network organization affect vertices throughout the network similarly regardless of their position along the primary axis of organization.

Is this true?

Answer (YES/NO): NO